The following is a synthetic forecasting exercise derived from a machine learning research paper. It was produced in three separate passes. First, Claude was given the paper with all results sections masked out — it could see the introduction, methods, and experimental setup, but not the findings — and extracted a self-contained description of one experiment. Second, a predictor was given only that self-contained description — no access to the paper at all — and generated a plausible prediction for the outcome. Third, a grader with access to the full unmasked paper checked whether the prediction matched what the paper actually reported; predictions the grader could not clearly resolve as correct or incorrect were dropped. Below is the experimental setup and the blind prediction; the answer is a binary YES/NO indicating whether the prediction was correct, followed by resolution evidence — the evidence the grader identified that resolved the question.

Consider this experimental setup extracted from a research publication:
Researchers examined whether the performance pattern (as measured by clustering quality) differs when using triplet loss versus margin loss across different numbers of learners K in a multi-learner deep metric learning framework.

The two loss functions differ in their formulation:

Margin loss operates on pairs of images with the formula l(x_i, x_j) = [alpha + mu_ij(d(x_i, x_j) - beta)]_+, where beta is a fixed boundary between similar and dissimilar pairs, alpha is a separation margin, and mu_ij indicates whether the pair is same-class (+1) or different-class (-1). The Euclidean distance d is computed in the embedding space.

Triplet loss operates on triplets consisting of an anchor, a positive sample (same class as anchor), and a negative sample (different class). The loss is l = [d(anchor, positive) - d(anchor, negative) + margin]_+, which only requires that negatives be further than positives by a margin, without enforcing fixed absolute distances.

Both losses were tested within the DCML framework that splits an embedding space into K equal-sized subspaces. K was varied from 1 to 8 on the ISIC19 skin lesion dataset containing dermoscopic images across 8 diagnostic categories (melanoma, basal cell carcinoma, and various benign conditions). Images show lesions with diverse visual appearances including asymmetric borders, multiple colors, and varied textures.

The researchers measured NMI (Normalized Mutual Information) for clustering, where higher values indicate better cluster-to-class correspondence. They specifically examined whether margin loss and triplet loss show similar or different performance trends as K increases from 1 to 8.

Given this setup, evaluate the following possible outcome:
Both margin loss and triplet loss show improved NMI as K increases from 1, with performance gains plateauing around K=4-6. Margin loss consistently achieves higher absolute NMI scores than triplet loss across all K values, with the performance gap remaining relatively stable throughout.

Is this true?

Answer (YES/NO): NO